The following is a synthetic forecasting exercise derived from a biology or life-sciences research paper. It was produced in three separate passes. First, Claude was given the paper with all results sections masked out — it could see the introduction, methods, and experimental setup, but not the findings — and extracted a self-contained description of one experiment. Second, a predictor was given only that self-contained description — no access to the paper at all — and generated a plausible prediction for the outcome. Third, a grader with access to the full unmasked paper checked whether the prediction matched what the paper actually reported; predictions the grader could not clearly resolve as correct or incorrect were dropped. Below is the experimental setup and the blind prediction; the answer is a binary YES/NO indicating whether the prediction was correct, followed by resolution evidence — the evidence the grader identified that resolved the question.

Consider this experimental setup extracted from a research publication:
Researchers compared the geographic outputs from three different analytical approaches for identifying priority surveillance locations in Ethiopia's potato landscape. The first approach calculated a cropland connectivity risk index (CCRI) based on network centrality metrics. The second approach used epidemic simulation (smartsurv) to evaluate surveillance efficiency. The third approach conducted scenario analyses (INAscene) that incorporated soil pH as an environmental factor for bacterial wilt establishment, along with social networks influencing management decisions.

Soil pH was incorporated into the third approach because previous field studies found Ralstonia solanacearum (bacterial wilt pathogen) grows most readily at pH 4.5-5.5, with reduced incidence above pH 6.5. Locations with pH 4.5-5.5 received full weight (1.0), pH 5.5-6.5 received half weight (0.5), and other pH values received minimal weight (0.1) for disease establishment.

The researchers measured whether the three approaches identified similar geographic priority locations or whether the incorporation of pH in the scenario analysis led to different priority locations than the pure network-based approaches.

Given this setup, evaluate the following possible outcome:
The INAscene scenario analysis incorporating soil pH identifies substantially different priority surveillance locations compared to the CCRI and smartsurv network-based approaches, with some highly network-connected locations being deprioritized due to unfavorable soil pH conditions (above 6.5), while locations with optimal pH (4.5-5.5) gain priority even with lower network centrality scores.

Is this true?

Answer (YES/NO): YES